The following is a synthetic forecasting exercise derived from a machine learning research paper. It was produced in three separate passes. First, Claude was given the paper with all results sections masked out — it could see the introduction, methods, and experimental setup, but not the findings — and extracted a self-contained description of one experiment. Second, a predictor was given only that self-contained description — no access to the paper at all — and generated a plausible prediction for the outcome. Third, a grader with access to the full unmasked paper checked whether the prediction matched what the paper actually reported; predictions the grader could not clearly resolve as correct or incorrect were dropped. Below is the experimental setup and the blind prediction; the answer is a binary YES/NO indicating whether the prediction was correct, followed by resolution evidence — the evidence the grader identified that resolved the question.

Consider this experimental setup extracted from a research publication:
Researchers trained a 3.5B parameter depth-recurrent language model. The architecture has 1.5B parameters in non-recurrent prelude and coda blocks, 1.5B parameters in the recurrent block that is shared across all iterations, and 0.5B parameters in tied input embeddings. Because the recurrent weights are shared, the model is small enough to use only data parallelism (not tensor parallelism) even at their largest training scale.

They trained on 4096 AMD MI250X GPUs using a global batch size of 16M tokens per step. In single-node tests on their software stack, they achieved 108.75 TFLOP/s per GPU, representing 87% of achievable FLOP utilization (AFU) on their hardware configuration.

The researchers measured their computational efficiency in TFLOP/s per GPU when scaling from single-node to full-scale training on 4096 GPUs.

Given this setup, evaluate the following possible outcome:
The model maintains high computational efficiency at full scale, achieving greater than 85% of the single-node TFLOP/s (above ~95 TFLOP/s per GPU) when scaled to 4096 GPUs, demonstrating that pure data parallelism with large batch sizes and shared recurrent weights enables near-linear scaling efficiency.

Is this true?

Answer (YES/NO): NO